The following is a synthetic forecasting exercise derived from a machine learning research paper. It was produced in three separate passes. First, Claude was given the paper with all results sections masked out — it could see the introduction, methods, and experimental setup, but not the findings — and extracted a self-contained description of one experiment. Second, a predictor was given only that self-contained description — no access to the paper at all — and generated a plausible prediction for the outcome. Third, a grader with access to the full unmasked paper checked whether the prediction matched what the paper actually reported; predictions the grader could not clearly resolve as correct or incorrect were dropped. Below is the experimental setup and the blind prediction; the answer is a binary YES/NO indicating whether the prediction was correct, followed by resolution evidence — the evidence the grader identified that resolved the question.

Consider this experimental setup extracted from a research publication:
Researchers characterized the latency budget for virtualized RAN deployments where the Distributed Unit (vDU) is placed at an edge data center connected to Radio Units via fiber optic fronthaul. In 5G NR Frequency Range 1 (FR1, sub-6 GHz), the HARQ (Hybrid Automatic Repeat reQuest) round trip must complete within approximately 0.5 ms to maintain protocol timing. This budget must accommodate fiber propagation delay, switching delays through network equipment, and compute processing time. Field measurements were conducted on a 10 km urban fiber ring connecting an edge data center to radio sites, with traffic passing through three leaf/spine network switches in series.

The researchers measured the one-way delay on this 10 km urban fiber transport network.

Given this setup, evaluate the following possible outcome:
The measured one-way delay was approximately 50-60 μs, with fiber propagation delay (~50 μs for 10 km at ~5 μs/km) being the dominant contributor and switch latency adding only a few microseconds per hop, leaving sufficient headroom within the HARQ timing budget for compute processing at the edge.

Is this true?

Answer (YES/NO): NO